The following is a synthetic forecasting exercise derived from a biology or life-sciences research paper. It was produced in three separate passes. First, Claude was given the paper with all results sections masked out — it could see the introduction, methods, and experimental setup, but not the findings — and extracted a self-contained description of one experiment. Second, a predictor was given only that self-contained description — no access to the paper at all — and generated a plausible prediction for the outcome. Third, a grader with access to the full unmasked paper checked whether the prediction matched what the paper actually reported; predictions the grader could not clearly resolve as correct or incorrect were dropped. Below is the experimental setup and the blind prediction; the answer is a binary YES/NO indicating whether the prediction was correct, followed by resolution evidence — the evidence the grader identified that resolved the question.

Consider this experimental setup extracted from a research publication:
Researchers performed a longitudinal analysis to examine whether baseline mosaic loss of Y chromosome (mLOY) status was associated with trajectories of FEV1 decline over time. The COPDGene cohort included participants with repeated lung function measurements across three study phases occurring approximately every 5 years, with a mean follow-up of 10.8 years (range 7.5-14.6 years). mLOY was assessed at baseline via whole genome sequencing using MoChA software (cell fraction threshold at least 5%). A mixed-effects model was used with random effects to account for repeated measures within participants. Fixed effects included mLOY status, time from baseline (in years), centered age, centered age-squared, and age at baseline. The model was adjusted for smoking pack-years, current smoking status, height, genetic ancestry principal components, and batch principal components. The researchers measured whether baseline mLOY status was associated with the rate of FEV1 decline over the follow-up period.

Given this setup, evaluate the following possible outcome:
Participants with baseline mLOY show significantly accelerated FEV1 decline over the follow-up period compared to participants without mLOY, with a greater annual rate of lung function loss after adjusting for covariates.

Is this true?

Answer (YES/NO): YES